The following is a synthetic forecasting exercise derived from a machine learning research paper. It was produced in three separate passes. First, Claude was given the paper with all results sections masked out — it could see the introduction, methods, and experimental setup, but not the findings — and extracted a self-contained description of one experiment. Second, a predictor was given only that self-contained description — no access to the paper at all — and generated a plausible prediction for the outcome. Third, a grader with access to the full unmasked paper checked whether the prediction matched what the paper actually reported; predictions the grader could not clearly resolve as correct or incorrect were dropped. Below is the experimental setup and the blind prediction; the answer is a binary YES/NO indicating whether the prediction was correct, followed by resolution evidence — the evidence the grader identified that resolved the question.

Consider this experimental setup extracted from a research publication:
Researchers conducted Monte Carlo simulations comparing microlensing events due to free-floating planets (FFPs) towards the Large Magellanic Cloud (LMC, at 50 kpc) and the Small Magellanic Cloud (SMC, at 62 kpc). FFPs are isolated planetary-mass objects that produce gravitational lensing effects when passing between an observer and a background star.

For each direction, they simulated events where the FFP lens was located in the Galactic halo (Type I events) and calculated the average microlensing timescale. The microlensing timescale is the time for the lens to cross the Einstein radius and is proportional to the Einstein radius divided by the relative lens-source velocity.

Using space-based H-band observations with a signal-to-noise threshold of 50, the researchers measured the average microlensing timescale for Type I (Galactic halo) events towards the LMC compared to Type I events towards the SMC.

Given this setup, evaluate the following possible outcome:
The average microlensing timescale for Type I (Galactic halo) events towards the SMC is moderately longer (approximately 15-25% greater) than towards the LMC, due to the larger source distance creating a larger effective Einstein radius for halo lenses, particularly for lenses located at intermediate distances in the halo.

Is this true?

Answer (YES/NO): NO